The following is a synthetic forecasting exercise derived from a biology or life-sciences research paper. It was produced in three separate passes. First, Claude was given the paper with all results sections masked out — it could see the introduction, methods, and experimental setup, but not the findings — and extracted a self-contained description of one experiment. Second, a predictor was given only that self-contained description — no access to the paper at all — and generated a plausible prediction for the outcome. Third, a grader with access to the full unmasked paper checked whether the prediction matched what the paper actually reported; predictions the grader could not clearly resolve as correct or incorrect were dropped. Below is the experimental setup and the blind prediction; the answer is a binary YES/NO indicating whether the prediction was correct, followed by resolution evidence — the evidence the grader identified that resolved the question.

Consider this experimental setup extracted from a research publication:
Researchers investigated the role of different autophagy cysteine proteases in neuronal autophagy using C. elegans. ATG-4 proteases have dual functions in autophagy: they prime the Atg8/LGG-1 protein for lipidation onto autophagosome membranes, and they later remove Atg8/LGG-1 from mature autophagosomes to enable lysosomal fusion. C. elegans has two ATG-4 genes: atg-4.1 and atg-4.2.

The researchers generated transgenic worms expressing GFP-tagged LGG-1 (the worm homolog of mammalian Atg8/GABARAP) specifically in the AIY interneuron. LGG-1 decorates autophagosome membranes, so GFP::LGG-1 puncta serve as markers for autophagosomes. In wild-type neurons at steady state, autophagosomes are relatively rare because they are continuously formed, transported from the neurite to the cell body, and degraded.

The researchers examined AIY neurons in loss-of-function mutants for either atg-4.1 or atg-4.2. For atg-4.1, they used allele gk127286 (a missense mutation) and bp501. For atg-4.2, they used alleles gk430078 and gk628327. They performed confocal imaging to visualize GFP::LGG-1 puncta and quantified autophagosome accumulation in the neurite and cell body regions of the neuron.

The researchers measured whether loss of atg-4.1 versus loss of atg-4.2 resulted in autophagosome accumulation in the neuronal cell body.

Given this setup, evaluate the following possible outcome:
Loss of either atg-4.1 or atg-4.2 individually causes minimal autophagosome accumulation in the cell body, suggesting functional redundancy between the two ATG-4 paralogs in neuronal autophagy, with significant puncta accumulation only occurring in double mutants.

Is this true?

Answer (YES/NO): NO